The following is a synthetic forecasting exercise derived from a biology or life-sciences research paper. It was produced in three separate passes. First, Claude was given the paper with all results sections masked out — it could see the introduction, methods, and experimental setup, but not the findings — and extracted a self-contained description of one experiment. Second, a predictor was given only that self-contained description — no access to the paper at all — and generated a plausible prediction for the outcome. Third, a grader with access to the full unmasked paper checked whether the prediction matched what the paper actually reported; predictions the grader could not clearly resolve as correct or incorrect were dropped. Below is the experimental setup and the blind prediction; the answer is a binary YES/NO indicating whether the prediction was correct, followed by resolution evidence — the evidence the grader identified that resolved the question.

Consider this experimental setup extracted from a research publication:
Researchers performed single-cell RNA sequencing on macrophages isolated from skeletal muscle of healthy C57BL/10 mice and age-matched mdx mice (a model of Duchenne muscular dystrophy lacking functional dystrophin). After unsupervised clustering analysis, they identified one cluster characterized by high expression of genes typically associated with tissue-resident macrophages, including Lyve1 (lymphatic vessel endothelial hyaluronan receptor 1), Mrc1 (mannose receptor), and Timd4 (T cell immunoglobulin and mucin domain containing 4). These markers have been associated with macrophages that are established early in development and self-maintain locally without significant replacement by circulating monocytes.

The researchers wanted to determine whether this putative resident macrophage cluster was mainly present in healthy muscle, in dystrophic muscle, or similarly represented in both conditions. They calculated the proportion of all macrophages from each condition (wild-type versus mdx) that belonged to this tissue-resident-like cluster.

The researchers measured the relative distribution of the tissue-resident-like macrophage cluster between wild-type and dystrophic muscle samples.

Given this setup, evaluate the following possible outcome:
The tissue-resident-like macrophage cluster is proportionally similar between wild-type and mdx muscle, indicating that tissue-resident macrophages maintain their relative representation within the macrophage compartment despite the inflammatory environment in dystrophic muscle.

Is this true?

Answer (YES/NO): NO